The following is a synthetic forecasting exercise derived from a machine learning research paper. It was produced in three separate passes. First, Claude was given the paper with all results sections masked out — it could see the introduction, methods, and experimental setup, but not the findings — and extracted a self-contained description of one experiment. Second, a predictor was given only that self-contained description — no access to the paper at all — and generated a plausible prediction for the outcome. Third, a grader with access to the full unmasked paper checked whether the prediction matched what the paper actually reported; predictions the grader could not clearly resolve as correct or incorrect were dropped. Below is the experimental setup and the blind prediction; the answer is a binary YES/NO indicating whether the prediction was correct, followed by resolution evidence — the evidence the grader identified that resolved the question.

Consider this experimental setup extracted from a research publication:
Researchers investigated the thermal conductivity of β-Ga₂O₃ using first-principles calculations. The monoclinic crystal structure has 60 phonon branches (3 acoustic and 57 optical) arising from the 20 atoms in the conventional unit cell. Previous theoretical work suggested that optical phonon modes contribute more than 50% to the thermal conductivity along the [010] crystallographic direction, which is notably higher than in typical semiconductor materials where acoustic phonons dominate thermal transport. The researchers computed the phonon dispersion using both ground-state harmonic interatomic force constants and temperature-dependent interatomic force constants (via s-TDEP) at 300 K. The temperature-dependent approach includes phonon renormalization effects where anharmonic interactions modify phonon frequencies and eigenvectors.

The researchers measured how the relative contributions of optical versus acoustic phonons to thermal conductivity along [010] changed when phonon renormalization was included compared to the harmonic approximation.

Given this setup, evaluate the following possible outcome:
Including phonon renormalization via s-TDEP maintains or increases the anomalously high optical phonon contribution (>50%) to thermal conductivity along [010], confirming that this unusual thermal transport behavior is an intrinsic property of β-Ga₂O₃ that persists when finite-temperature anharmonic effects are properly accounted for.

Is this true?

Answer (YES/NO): NO